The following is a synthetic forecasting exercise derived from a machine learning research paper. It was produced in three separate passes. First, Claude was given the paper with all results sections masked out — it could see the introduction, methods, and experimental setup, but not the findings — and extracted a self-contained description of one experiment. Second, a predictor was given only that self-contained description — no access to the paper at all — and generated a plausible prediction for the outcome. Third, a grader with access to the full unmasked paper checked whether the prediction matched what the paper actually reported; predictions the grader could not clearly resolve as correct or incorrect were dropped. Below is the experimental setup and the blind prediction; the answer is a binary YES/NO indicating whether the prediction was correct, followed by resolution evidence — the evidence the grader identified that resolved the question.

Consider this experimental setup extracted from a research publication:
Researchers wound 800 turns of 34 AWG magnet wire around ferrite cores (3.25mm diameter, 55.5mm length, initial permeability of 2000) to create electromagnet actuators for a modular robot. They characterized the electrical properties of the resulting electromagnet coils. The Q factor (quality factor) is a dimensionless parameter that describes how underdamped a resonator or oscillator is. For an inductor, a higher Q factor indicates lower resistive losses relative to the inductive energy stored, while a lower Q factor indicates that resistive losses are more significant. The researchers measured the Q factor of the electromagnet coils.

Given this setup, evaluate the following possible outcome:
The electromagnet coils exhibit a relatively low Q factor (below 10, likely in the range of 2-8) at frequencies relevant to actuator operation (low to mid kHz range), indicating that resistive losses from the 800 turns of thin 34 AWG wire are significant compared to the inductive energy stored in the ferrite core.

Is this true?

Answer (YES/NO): NO